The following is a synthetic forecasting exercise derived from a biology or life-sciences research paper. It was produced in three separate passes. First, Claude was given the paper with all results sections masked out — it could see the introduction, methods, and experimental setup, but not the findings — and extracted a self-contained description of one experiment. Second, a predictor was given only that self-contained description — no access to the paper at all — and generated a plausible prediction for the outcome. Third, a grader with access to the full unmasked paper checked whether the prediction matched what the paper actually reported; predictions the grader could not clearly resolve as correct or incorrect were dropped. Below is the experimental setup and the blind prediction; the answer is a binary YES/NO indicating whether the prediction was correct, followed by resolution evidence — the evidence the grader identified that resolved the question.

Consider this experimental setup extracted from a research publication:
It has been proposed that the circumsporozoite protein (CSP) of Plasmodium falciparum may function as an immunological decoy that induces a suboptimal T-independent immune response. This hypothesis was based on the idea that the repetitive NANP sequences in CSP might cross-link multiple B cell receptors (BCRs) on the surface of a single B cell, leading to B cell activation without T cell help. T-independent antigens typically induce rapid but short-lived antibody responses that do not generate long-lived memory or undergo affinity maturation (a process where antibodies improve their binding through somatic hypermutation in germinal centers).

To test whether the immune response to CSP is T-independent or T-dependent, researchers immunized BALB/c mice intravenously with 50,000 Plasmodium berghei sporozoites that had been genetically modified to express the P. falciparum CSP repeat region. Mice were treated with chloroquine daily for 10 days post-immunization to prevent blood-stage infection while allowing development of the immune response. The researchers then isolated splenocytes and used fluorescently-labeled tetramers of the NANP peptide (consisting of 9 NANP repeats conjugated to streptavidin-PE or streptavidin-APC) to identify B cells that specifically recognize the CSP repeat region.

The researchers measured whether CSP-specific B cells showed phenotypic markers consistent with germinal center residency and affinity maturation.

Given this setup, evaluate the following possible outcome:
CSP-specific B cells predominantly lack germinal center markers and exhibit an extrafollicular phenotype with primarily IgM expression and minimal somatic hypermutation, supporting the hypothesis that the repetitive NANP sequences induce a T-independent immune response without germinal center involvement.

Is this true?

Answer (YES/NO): NO